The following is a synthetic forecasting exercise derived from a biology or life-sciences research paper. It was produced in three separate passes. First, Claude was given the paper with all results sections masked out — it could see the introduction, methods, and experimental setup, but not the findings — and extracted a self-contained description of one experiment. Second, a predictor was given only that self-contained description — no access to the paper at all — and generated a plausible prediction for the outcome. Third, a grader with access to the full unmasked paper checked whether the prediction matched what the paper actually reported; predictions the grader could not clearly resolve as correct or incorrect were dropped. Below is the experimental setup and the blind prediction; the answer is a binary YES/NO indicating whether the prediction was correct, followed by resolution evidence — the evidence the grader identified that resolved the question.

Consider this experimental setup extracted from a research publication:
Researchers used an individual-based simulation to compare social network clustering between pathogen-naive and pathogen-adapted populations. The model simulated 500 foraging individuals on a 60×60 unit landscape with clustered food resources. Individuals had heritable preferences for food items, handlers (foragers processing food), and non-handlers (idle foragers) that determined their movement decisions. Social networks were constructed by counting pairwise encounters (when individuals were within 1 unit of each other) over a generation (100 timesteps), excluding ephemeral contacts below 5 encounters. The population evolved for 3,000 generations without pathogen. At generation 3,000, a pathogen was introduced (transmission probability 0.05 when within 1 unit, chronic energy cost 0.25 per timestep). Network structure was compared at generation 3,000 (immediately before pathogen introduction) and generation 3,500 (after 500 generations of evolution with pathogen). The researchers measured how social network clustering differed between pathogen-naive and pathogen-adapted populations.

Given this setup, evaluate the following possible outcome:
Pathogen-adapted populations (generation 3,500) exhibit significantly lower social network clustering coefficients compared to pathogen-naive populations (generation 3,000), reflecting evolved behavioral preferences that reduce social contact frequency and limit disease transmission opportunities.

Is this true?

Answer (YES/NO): YES